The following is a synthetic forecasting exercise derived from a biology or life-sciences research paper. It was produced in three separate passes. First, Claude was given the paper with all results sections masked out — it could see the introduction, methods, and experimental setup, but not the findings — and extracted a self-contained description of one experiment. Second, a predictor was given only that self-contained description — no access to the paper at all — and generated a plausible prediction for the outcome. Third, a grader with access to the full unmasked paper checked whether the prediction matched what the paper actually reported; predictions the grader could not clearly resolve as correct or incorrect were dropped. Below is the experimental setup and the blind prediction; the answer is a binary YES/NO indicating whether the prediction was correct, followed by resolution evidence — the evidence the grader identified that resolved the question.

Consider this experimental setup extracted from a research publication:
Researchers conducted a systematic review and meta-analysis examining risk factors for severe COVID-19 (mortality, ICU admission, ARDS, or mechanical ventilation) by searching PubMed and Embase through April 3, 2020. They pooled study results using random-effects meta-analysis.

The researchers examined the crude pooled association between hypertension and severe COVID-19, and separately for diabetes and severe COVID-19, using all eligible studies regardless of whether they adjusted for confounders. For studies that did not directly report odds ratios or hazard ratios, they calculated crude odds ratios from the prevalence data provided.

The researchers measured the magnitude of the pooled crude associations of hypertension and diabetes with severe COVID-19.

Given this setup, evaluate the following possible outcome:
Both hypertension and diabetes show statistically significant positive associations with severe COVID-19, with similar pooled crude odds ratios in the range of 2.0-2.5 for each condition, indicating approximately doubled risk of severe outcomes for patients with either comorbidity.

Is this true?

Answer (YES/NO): NO